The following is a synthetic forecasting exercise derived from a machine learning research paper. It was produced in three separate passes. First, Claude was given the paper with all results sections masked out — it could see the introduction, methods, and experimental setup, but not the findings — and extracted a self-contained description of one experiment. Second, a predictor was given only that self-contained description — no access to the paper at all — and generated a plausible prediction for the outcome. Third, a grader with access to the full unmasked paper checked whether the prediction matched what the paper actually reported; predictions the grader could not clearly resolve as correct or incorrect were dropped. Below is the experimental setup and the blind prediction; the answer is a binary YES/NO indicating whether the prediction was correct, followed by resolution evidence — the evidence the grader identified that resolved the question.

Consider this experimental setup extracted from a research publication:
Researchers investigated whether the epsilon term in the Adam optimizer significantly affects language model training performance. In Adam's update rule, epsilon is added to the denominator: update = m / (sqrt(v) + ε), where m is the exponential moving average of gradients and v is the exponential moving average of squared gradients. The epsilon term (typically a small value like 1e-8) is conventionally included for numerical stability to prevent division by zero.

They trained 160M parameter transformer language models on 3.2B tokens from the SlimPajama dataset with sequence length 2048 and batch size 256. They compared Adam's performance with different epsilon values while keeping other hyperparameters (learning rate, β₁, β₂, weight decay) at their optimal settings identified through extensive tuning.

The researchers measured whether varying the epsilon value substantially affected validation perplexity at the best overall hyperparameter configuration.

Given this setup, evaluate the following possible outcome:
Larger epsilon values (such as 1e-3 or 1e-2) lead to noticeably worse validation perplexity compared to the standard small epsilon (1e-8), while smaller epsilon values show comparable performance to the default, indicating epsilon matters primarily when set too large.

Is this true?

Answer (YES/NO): YES